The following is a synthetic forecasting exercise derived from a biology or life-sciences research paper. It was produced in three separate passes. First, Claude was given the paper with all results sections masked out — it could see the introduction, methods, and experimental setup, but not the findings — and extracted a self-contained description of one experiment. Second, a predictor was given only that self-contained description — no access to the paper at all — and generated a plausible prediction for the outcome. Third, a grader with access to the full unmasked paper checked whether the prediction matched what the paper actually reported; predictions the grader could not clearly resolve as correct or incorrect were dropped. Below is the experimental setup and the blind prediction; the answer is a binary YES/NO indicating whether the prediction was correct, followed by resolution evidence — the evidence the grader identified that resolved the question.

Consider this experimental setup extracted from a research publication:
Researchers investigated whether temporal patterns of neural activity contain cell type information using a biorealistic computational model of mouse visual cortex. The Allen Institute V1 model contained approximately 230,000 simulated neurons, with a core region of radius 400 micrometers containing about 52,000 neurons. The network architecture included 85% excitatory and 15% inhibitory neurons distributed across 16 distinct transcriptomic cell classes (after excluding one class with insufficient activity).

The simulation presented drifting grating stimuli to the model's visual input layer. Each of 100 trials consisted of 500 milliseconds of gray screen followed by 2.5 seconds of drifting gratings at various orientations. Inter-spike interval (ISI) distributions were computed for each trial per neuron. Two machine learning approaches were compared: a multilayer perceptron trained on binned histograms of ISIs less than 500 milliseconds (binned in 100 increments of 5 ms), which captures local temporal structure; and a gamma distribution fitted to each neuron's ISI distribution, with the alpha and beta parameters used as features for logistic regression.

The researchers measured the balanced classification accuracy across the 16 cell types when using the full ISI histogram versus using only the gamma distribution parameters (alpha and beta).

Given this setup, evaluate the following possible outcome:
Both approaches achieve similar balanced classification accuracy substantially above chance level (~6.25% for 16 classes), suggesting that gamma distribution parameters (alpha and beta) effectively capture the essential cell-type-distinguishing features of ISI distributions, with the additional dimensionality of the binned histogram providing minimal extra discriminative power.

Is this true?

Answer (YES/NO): NO